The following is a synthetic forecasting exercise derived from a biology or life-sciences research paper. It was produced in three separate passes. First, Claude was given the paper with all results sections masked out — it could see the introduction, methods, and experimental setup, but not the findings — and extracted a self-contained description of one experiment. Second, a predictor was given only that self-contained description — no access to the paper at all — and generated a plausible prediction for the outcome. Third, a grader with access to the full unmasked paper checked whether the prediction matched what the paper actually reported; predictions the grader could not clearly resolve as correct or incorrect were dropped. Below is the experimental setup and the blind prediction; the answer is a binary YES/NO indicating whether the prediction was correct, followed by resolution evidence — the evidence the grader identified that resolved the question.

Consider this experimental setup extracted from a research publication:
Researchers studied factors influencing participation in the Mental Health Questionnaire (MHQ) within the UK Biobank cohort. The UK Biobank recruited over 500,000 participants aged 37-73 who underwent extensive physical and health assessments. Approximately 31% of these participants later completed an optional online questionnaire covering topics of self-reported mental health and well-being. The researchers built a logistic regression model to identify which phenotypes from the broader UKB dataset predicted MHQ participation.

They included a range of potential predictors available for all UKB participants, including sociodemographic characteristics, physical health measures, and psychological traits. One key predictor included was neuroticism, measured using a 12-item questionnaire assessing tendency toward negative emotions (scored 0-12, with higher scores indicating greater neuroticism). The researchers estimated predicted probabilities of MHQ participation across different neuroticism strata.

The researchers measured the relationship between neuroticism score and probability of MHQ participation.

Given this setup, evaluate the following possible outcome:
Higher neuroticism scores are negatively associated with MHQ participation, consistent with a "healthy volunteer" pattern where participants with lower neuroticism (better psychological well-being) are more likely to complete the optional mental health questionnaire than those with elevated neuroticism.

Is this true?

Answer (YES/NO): NO